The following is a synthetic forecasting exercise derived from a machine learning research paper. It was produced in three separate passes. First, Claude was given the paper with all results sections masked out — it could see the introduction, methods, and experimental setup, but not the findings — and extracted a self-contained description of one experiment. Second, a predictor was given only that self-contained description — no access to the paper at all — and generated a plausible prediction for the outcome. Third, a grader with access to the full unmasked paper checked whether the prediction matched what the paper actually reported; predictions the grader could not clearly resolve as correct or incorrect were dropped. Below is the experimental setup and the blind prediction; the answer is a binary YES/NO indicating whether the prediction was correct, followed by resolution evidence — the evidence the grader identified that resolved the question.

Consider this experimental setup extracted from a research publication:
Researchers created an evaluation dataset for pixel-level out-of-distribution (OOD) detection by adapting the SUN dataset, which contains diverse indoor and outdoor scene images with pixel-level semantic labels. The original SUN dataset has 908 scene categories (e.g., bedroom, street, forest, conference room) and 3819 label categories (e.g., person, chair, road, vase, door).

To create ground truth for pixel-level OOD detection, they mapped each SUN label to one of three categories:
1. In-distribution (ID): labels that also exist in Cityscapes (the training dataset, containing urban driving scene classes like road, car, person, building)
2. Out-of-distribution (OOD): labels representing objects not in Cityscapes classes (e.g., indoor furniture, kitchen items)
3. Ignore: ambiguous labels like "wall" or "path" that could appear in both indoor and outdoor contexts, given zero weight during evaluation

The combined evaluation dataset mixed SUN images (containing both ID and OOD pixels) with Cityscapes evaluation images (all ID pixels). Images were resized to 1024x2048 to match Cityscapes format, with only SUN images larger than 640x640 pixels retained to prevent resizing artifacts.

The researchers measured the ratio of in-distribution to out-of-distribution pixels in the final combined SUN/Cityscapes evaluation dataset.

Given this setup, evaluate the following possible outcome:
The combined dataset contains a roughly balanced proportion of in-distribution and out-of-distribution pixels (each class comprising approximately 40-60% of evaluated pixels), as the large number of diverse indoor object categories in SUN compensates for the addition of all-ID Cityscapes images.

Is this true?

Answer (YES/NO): NO